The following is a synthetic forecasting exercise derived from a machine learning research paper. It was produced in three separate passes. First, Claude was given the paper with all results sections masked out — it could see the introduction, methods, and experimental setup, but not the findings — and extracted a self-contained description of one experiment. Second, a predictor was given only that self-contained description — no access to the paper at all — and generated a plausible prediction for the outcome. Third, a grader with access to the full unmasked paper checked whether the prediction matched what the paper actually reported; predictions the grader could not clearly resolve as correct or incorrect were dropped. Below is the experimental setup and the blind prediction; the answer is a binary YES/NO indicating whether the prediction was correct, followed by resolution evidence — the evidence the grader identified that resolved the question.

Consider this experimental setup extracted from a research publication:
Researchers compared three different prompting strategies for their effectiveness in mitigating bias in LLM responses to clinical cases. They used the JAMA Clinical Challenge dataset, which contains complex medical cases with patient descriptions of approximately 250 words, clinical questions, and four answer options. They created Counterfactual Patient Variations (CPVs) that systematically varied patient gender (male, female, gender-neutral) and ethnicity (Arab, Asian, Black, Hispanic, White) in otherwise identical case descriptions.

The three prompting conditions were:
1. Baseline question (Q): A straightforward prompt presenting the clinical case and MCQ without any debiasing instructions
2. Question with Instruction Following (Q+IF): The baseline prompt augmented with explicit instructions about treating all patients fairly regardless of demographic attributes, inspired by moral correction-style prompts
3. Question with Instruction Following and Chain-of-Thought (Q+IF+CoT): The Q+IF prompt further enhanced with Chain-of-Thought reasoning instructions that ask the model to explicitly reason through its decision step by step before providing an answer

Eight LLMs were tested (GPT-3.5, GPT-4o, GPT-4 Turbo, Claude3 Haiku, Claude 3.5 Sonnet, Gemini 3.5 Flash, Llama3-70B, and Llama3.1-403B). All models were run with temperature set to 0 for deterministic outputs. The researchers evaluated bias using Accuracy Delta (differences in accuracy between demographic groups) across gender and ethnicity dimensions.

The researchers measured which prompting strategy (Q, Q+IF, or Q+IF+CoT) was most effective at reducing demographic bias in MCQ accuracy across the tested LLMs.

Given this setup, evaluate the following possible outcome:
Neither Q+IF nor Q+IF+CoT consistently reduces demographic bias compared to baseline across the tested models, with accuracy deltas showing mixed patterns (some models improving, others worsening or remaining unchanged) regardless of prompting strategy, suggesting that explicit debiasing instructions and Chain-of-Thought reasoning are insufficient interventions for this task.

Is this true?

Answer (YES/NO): YES